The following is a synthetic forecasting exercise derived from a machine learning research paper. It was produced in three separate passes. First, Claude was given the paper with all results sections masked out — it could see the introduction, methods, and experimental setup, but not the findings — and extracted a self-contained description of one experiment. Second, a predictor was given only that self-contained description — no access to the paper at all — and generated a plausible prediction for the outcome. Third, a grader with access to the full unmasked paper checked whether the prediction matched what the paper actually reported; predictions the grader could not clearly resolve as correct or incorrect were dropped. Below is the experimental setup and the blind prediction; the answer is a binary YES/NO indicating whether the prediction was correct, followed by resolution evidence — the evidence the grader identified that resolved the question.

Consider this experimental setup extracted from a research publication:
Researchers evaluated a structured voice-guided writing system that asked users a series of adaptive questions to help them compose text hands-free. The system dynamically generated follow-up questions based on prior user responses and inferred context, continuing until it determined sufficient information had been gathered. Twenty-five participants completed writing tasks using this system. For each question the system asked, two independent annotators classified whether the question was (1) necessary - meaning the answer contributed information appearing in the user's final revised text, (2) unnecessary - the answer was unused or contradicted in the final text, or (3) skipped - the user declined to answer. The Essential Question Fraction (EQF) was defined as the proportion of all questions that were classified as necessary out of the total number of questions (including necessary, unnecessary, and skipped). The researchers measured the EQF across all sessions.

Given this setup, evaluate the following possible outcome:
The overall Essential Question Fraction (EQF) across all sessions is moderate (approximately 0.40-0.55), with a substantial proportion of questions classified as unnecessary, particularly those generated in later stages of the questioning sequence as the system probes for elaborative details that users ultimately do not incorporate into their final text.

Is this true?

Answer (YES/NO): NO